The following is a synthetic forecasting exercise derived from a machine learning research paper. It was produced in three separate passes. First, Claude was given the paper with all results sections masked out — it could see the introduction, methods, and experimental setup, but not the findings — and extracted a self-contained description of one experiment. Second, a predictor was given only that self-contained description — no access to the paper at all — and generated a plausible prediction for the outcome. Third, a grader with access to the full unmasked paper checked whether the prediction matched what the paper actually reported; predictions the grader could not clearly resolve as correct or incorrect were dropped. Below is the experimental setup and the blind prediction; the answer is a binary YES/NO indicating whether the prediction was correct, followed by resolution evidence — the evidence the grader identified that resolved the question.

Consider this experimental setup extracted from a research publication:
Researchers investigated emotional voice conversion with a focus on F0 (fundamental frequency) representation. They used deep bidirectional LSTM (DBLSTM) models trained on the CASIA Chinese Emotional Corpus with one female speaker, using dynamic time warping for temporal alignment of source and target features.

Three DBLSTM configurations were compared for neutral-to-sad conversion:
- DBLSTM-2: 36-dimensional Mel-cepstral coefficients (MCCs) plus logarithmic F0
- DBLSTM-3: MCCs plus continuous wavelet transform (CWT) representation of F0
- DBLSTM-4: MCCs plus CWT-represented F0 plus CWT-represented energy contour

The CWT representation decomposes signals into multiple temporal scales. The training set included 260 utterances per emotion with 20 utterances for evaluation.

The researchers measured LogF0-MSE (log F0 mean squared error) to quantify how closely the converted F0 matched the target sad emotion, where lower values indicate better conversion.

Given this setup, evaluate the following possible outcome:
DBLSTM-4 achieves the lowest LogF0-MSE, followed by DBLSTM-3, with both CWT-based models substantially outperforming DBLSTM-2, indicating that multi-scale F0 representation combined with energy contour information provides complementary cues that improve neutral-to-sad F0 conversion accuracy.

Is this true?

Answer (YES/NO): NO